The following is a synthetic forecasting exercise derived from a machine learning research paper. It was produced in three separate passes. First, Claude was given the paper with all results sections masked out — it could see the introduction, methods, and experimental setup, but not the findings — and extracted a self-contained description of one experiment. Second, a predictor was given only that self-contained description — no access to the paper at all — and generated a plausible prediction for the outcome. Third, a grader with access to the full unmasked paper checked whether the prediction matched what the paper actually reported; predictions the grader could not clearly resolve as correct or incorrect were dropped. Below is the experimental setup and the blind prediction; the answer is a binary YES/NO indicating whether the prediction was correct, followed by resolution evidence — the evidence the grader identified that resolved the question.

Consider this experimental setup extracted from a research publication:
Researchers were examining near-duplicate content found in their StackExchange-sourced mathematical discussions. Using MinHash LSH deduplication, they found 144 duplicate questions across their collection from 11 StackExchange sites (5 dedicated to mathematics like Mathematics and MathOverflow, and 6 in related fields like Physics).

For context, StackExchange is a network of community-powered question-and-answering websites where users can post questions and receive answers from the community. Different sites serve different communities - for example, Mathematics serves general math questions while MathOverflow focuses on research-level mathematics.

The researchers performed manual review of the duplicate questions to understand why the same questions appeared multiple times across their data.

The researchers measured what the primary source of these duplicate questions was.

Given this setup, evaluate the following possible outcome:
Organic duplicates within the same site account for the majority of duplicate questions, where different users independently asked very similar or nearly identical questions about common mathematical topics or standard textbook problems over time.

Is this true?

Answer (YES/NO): NO